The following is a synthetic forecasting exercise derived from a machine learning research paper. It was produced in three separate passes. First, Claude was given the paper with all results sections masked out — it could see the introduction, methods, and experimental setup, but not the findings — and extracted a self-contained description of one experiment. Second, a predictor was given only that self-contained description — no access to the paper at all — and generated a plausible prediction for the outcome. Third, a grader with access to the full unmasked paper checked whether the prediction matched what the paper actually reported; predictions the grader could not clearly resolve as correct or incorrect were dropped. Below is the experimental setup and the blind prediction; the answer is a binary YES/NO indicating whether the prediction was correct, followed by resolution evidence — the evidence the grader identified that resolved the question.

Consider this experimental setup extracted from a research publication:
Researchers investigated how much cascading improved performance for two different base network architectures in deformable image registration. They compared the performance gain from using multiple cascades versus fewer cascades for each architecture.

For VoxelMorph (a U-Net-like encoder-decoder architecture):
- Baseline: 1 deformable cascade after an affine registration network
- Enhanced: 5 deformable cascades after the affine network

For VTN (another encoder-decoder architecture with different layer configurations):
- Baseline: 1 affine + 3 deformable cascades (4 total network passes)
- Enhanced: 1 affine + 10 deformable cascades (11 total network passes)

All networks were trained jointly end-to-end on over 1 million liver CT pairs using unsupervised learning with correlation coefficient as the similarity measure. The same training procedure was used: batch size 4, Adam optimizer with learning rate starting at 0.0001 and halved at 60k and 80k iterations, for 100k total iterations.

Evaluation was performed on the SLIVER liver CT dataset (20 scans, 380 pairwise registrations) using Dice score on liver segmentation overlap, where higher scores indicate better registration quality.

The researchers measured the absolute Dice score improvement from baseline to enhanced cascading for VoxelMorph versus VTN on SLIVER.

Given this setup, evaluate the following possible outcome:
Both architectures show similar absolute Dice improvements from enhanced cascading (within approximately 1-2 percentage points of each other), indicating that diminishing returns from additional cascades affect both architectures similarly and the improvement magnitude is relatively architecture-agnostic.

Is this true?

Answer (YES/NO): NO